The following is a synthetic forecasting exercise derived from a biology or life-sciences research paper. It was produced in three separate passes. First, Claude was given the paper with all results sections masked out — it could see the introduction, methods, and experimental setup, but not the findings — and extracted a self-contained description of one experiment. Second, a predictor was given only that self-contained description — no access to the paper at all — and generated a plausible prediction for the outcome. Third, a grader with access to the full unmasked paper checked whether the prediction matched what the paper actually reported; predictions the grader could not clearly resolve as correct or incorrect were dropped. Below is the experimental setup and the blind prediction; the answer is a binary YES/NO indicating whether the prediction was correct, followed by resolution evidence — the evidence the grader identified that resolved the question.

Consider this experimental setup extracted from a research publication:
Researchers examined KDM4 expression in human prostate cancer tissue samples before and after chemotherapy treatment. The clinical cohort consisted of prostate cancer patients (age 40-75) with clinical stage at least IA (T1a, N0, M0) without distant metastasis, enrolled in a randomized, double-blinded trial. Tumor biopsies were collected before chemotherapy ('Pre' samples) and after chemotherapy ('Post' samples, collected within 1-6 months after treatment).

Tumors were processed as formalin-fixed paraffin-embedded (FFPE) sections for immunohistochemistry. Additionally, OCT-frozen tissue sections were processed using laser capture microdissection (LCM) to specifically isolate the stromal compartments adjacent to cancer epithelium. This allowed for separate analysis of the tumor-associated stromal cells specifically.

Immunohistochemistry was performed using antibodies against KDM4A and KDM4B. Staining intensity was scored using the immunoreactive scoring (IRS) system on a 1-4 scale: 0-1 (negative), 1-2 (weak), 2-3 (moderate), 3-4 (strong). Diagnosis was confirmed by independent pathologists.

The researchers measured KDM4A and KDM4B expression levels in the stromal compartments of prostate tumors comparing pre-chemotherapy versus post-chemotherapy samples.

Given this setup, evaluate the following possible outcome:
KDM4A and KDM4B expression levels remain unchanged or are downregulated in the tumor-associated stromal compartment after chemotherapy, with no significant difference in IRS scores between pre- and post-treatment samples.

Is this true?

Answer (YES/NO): NO